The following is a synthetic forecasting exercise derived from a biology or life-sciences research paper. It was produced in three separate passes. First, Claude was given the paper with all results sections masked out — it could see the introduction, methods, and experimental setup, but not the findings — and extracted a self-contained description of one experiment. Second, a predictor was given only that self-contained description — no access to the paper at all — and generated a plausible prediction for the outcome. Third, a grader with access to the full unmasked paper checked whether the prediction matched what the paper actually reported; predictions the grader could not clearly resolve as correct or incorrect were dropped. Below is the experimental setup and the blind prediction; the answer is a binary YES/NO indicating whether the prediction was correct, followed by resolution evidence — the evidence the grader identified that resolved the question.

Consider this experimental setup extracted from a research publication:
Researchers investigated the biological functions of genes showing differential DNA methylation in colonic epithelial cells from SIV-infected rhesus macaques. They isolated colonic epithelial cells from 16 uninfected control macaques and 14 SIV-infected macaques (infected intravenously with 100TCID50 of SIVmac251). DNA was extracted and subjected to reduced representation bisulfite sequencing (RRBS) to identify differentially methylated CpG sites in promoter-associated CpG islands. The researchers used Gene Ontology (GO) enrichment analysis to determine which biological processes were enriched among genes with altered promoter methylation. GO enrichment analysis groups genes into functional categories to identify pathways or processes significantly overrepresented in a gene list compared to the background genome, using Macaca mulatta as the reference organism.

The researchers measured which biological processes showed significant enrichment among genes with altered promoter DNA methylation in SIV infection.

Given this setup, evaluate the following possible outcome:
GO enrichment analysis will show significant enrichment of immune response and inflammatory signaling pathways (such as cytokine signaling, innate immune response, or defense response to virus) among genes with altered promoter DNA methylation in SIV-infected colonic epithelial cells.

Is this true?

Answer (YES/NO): NO